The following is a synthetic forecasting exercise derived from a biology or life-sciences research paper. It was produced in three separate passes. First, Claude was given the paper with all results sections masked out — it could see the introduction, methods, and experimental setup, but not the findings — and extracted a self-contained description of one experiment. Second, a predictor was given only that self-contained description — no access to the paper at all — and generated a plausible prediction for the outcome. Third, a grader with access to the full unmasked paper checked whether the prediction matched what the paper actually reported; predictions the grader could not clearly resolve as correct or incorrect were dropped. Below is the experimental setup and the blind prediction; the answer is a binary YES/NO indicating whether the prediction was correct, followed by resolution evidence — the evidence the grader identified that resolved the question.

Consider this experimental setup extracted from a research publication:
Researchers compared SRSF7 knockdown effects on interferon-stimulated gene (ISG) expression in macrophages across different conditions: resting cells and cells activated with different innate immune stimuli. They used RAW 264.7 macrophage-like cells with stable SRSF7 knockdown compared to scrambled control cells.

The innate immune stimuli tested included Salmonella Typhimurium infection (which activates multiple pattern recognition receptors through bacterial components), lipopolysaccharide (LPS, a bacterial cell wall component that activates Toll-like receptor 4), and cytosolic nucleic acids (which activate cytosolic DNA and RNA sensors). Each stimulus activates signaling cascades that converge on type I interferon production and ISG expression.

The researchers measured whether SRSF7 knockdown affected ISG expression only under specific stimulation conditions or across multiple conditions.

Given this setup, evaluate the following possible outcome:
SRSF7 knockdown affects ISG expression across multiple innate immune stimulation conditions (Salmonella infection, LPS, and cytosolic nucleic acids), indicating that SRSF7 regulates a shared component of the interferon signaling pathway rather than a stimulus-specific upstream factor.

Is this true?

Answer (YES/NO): YES